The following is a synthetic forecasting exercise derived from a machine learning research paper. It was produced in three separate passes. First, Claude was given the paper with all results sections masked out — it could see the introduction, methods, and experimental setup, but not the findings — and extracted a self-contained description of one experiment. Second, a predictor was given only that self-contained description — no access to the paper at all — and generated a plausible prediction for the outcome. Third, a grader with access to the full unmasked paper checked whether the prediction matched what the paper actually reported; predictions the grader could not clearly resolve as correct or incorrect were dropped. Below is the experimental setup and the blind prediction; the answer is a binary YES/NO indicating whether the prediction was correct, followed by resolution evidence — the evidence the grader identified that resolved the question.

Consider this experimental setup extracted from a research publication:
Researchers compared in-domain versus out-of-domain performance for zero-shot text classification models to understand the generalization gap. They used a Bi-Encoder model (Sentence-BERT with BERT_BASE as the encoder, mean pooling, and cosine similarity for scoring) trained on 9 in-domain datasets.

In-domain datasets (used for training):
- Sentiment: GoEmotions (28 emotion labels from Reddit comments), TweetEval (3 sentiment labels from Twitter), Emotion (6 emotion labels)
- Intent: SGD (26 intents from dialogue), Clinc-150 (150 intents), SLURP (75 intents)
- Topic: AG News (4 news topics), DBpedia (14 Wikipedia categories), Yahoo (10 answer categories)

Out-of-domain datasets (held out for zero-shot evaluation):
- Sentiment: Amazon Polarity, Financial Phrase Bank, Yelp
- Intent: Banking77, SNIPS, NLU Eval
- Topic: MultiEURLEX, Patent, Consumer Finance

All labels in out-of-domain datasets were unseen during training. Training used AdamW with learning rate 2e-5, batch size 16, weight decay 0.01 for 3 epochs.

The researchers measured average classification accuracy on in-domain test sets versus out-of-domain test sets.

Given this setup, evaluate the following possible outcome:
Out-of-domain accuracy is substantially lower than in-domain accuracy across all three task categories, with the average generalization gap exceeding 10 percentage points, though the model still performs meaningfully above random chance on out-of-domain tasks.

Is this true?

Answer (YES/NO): YES